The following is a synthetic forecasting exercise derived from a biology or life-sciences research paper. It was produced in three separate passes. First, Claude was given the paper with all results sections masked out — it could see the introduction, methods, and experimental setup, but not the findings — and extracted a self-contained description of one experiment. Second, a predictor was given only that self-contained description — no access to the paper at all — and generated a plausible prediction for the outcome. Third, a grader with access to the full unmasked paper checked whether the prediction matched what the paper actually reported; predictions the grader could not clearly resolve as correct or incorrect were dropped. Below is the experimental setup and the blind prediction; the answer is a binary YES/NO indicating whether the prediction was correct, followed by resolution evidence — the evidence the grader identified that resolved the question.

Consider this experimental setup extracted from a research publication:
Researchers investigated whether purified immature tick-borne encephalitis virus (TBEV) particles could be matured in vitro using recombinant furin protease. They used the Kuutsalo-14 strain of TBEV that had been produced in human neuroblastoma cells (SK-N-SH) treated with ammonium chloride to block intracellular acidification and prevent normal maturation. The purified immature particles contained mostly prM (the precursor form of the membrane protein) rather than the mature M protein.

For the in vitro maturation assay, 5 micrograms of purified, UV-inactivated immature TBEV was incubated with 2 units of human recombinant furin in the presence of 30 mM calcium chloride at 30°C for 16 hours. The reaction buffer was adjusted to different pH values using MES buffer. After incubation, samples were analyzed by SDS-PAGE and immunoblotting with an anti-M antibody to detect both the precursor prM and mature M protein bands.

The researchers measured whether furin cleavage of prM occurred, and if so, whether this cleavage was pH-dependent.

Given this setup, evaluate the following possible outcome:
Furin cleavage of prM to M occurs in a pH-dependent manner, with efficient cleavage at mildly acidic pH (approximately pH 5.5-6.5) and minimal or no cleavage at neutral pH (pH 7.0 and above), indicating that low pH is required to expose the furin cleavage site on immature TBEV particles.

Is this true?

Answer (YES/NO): NO